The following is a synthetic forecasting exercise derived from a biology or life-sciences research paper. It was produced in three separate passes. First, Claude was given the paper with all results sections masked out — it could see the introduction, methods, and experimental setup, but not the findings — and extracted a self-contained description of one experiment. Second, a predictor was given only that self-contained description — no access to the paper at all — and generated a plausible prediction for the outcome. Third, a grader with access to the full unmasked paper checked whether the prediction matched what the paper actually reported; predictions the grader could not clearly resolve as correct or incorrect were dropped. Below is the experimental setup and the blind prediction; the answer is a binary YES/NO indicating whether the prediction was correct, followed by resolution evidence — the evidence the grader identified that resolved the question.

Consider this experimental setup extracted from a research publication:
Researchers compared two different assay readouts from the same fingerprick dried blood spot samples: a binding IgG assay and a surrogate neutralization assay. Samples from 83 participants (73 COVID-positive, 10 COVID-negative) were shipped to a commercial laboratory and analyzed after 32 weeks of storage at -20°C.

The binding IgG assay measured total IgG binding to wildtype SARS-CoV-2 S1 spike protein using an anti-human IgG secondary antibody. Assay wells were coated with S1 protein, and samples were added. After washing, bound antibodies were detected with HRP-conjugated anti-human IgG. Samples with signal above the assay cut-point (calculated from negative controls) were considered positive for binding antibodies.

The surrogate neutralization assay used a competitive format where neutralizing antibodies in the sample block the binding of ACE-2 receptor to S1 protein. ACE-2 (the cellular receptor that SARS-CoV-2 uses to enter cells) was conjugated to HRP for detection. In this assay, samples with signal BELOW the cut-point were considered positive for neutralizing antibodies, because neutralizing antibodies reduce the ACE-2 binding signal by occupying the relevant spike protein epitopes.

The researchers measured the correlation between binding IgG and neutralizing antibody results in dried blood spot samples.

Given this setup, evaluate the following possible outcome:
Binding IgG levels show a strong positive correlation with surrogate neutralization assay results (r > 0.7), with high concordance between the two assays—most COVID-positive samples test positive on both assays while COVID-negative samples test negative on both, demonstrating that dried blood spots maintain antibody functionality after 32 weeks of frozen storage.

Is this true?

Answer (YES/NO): NO